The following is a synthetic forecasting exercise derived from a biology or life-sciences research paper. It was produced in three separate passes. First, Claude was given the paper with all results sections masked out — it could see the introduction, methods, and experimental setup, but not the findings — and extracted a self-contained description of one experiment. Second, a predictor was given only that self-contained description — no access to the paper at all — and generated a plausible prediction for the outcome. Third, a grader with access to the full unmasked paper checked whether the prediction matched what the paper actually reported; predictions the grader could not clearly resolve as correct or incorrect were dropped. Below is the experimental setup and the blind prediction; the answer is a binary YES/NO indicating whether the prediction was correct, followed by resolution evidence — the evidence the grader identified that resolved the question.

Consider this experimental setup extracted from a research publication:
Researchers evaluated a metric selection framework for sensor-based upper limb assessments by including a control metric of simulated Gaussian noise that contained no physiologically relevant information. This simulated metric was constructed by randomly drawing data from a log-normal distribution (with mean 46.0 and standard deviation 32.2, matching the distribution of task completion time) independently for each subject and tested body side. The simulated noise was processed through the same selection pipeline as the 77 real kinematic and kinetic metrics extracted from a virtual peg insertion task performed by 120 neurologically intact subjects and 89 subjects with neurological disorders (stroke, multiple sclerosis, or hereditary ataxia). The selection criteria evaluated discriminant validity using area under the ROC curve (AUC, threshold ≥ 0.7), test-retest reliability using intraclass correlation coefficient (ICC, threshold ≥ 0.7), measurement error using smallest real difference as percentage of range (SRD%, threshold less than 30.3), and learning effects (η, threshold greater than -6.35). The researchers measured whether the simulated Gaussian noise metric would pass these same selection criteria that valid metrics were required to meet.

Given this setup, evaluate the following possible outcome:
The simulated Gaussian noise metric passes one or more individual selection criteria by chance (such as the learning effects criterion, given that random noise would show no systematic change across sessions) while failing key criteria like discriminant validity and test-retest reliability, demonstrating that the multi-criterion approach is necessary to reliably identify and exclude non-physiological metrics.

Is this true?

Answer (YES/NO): YES